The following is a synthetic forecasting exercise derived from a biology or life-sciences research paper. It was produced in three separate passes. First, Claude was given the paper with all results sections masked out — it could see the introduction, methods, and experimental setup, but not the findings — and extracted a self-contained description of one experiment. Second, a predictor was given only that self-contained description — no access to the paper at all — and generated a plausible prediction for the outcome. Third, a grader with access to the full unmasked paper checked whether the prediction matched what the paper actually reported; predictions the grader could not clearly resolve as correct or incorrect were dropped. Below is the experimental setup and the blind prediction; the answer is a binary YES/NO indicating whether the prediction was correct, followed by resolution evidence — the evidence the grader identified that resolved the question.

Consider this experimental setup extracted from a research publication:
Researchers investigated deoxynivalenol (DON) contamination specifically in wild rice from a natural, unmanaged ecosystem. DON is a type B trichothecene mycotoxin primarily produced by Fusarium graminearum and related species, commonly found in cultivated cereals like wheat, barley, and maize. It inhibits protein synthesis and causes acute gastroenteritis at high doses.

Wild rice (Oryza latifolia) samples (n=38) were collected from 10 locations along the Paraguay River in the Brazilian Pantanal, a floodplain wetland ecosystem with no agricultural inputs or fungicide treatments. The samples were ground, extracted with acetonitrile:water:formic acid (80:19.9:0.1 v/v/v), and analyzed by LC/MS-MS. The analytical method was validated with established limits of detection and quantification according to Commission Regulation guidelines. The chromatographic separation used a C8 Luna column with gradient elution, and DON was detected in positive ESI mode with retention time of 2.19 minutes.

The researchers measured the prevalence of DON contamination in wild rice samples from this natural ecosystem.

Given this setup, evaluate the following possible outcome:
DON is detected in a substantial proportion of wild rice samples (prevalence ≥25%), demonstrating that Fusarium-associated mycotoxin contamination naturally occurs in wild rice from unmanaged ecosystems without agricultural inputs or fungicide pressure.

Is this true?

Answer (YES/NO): NO